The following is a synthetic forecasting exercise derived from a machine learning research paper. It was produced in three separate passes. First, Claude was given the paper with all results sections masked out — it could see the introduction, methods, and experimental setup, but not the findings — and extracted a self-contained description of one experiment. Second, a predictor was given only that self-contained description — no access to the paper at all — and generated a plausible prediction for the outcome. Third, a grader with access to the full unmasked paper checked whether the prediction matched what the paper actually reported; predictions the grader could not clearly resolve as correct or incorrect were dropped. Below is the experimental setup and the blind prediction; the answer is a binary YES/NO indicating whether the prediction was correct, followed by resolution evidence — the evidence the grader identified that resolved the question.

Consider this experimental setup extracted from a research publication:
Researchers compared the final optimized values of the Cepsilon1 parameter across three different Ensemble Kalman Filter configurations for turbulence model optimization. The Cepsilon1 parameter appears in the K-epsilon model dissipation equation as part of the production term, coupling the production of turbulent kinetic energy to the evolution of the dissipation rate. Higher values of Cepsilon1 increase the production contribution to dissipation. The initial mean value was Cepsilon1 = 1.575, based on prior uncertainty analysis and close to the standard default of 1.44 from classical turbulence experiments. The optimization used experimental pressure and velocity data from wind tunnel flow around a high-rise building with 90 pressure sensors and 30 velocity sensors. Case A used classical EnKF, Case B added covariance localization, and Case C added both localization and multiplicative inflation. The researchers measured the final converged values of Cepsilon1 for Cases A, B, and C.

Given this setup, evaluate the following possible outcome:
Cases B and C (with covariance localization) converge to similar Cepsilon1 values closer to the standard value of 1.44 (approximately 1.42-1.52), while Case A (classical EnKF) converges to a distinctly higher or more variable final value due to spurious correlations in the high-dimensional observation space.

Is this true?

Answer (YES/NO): NO